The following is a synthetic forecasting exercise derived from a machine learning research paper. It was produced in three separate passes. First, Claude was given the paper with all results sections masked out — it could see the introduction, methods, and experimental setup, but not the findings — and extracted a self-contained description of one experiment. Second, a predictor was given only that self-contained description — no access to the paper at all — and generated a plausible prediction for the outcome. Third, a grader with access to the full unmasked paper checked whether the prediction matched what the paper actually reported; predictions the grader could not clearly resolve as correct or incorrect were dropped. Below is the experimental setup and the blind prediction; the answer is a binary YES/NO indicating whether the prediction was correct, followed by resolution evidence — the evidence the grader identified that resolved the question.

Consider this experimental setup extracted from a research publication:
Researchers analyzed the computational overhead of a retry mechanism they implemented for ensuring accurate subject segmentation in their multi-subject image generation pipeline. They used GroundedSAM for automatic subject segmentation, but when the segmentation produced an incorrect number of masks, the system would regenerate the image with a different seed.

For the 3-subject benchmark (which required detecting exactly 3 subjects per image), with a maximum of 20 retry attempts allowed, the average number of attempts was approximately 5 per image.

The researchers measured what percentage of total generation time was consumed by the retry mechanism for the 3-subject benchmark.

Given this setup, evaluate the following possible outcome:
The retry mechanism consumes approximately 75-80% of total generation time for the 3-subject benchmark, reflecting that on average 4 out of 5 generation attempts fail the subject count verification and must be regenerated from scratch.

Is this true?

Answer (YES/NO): NO